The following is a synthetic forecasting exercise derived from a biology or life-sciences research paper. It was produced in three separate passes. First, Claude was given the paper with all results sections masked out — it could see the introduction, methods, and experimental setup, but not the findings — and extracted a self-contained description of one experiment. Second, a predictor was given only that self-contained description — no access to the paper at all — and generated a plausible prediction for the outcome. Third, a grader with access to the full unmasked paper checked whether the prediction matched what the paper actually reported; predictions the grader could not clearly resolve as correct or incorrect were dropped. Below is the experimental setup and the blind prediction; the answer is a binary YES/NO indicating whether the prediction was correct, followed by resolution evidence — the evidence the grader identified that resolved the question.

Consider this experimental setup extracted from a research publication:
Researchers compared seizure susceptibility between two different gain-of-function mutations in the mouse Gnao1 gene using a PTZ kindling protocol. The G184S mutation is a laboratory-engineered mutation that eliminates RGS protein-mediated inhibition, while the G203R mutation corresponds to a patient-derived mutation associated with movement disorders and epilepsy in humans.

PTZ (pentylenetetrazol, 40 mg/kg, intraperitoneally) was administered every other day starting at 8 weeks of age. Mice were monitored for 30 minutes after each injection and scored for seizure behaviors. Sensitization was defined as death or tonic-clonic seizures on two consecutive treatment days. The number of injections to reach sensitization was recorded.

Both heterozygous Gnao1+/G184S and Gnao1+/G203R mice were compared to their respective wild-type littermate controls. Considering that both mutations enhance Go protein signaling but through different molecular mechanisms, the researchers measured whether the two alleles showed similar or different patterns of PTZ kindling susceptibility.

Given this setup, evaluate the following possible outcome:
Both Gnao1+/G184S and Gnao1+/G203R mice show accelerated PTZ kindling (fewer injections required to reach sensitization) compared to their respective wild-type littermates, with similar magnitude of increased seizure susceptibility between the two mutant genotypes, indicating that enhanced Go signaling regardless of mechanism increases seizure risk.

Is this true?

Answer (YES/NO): NO